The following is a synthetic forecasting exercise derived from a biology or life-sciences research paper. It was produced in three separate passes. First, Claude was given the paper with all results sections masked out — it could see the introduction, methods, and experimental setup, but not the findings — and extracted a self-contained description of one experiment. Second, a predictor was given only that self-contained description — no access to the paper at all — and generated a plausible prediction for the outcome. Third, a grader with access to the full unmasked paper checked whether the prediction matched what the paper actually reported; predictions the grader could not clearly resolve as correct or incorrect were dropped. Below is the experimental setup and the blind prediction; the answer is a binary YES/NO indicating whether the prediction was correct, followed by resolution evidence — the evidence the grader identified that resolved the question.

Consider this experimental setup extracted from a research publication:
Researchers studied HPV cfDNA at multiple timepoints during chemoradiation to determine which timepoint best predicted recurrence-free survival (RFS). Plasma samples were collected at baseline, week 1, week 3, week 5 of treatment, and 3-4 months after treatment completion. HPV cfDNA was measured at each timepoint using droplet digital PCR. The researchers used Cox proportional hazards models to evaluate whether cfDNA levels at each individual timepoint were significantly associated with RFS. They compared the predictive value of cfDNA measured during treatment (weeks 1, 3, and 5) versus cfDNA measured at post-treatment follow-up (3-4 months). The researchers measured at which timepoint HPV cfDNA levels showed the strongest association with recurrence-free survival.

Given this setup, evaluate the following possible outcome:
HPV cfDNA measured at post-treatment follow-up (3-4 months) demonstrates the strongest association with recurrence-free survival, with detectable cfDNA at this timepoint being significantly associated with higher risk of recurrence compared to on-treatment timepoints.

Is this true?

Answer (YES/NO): YES